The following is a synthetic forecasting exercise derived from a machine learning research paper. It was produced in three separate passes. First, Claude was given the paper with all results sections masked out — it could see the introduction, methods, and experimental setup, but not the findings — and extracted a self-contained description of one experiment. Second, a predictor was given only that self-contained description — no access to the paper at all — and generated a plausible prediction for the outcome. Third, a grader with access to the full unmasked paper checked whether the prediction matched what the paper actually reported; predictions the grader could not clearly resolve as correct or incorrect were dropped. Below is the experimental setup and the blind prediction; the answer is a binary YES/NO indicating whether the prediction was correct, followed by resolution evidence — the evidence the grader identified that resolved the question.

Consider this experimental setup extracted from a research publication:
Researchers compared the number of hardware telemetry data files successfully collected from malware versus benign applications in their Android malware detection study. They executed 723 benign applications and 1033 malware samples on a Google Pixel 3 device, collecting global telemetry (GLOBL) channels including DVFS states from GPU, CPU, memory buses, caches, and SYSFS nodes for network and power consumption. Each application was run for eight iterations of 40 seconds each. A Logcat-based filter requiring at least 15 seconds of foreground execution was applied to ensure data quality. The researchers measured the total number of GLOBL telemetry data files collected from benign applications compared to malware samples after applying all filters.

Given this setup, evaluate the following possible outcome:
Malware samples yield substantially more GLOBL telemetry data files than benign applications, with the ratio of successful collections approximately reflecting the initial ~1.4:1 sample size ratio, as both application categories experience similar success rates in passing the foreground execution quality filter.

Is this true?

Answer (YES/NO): NO